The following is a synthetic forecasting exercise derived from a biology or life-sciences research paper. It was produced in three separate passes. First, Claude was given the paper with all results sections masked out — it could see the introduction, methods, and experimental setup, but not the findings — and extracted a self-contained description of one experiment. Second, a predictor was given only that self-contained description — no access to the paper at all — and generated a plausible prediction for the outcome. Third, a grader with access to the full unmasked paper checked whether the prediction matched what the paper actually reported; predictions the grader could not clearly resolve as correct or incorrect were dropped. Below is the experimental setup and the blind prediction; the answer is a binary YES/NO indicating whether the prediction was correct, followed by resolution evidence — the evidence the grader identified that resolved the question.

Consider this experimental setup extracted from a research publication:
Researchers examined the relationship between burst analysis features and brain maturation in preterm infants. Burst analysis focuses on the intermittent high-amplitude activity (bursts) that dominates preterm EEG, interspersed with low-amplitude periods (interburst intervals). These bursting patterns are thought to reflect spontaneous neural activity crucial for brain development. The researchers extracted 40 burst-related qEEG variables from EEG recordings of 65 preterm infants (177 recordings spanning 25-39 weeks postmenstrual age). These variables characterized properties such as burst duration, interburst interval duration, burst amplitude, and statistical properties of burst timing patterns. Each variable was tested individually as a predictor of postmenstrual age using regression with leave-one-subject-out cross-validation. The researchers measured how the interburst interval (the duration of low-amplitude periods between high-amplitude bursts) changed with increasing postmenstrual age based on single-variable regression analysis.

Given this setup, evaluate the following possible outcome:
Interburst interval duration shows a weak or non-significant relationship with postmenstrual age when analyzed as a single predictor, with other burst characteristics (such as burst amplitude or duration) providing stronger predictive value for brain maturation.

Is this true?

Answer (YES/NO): YES